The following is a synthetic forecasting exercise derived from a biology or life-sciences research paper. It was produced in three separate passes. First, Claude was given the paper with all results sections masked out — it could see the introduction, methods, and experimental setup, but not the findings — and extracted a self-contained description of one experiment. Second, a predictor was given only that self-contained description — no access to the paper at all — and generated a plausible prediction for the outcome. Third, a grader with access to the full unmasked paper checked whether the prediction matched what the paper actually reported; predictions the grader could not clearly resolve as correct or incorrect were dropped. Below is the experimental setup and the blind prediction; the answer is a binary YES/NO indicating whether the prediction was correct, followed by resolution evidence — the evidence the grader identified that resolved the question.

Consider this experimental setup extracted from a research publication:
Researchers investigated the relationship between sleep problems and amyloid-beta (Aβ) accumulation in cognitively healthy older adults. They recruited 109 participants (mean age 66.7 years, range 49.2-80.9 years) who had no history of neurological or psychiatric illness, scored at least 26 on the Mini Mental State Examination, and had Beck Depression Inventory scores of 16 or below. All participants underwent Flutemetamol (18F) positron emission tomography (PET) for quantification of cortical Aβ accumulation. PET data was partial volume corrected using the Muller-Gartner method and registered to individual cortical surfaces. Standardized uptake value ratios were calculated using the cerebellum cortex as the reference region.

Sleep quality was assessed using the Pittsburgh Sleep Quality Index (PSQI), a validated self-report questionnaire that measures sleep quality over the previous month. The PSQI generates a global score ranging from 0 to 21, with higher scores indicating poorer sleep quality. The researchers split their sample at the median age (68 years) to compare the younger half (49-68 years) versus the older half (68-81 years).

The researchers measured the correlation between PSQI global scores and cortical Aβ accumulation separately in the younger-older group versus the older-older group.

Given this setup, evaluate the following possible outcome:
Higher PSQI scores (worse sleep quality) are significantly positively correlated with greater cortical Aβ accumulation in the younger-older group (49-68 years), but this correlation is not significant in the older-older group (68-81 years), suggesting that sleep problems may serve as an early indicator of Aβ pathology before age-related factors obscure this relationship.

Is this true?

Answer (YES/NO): YES